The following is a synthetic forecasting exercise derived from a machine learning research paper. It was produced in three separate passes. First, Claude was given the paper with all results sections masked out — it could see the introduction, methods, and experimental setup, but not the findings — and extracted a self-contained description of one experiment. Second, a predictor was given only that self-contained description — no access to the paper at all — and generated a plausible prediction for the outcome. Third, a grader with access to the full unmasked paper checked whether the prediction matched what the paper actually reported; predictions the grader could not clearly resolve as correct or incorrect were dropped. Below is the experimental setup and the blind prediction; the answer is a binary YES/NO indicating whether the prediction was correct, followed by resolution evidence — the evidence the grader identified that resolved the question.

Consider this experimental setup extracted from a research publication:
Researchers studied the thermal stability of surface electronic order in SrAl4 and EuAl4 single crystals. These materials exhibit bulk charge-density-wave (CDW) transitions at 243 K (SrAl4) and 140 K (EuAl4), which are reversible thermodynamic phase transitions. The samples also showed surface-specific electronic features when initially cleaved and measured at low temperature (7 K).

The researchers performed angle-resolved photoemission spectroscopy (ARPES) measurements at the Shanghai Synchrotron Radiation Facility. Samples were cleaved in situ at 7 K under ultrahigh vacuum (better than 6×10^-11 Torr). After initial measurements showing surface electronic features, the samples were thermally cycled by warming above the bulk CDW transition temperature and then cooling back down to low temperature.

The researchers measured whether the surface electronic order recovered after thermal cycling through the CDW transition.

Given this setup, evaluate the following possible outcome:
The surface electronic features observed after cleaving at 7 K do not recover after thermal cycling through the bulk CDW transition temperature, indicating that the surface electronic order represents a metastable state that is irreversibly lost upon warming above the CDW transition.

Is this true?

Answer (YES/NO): YES